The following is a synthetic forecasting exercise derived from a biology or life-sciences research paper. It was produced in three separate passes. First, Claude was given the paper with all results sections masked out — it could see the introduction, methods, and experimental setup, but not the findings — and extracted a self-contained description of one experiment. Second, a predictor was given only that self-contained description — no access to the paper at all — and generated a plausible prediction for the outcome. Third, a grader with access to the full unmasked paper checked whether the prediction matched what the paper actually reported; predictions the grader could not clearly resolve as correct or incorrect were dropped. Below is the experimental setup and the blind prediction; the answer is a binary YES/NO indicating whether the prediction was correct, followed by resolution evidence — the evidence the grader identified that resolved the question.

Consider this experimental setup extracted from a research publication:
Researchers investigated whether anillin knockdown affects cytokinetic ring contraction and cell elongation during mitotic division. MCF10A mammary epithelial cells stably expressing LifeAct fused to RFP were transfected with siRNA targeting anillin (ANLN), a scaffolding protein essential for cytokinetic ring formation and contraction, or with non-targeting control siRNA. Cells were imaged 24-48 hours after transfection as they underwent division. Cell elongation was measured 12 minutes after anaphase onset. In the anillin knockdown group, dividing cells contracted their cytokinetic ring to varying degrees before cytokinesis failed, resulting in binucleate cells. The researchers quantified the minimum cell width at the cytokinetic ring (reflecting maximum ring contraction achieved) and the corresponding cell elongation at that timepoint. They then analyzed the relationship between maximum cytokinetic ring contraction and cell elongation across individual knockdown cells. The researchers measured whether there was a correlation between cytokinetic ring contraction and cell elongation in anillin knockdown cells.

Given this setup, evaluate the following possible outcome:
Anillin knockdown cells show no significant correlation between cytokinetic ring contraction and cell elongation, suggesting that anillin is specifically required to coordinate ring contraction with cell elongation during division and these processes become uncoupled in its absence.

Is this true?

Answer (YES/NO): NO